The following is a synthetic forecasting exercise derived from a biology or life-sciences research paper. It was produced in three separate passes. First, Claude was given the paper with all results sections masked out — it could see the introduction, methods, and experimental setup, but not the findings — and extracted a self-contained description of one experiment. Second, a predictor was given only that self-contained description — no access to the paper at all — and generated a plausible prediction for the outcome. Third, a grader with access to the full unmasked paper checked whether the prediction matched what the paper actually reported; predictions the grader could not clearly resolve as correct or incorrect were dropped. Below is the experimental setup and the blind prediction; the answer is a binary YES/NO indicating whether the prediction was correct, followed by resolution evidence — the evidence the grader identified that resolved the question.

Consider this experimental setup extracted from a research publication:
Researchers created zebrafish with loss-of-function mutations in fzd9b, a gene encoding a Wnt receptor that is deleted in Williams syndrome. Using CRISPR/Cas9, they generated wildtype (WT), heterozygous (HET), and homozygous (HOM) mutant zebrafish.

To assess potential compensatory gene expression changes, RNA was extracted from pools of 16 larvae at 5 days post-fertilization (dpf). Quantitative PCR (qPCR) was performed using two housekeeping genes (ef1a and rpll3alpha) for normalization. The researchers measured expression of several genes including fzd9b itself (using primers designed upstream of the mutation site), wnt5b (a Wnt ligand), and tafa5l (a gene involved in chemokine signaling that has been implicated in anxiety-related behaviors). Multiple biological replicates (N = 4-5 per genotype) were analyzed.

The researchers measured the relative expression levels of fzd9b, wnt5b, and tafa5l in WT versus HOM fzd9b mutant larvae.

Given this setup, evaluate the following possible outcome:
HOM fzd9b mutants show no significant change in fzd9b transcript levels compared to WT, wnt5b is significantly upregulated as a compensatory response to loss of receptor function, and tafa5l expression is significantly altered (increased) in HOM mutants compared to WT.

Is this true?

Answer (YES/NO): YES